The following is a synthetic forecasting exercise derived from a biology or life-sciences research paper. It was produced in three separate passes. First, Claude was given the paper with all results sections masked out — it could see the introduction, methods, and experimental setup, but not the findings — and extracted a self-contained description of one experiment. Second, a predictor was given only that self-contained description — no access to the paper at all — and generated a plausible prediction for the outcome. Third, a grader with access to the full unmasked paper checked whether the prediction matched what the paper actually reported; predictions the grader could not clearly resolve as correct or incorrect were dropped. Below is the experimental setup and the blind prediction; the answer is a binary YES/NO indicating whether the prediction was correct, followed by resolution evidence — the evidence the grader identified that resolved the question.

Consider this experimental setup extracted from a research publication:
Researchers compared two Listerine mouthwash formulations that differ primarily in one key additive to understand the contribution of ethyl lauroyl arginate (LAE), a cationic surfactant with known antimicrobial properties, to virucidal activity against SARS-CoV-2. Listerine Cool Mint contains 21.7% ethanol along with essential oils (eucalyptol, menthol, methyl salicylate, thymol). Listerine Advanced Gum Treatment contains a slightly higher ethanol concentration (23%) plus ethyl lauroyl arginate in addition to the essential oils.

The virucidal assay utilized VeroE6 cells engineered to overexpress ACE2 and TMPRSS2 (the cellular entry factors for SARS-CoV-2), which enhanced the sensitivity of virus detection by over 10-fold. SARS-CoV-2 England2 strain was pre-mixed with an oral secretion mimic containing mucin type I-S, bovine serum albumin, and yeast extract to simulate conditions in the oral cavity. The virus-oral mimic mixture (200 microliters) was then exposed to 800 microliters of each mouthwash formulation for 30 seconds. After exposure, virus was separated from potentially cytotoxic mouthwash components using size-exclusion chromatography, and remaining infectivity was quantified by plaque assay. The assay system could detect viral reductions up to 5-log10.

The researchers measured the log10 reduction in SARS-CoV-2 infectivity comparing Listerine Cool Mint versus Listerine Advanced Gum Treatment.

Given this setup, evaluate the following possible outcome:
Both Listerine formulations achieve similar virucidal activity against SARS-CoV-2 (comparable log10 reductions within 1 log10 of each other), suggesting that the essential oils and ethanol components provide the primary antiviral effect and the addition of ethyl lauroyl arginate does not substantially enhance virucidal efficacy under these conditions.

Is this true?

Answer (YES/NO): NO